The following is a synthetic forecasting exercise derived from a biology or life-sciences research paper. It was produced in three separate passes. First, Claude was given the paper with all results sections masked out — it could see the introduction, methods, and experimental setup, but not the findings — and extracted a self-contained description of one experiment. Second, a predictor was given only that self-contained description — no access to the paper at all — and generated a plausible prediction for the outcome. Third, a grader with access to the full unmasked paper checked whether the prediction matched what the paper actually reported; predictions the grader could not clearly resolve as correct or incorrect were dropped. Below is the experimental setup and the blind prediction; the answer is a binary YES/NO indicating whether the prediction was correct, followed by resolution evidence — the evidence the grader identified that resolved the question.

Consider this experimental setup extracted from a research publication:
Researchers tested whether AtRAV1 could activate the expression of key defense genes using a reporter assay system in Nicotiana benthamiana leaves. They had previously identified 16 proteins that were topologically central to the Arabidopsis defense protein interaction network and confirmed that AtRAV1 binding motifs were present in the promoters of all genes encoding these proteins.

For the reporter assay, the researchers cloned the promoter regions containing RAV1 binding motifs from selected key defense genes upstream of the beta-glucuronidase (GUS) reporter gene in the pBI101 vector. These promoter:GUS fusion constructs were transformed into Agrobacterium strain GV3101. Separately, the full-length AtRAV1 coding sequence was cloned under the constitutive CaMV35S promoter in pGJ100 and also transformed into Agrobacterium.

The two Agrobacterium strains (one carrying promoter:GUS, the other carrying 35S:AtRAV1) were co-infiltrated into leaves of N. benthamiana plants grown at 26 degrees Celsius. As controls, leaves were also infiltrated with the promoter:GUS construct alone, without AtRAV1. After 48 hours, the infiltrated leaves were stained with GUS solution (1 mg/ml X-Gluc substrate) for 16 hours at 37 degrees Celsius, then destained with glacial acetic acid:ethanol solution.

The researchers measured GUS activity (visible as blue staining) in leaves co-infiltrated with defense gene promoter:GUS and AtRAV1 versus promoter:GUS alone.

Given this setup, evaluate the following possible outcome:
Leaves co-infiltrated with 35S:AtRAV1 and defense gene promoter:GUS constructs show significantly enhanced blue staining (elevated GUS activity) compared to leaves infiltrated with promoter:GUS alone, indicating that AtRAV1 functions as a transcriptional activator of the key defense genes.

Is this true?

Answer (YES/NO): YES